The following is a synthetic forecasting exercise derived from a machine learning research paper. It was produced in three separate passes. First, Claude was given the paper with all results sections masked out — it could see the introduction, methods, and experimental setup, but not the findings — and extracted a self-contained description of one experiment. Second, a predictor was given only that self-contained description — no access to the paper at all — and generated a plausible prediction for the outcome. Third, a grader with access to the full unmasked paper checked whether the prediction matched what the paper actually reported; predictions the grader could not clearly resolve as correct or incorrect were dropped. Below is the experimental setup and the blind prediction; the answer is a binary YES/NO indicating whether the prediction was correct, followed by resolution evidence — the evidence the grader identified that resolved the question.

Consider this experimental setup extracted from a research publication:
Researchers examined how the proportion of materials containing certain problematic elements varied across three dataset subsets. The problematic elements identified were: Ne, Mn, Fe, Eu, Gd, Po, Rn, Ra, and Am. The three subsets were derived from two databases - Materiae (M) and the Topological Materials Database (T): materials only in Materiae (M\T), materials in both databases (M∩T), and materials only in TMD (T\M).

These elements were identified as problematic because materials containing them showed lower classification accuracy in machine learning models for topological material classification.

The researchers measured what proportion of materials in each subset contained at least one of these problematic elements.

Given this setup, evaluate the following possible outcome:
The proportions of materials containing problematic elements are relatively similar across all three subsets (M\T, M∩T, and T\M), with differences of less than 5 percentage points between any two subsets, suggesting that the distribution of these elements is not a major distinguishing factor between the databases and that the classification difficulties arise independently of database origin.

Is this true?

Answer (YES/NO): NO